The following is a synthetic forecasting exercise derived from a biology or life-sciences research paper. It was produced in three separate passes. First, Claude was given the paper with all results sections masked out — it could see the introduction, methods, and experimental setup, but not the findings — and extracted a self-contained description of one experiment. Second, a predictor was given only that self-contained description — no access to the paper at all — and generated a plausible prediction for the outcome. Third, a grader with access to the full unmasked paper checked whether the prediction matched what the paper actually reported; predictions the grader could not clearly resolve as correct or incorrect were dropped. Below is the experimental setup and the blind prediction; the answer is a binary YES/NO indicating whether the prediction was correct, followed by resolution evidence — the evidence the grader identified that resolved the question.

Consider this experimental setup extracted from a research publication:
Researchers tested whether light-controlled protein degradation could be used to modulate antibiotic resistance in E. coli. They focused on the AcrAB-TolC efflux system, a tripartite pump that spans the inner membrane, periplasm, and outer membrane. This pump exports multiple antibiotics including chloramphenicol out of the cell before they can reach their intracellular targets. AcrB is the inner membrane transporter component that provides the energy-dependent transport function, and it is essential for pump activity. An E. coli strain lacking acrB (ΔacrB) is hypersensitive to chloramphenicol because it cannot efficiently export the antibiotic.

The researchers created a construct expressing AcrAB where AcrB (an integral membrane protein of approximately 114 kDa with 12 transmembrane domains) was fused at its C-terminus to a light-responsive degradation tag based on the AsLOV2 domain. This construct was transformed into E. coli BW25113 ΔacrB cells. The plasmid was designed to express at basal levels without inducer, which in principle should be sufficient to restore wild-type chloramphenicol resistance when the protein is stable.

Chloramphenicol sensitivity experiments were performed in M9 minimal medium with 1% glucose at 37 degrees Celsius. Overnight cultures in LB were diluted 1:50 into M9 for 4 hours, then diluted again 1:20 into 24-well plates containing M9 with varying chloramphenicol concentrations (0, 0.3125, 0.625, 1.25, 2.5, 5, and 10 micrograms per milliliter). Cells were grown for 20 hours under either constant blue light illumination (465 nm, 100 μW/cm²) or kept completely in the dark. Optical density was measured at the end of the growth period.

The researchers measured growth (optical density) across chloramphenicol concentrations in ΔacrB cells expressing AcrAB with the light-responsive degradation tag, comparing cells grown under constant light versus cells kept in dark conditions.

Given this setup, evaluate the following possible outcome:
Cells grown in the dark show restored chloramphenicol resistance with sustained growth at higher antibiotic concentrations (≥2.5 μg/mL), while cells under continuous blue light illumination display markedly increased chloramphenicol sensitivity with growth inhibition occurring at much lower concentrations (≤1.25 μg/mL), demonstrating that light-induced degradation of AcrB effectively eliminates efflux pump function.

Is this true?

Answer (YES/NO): NO